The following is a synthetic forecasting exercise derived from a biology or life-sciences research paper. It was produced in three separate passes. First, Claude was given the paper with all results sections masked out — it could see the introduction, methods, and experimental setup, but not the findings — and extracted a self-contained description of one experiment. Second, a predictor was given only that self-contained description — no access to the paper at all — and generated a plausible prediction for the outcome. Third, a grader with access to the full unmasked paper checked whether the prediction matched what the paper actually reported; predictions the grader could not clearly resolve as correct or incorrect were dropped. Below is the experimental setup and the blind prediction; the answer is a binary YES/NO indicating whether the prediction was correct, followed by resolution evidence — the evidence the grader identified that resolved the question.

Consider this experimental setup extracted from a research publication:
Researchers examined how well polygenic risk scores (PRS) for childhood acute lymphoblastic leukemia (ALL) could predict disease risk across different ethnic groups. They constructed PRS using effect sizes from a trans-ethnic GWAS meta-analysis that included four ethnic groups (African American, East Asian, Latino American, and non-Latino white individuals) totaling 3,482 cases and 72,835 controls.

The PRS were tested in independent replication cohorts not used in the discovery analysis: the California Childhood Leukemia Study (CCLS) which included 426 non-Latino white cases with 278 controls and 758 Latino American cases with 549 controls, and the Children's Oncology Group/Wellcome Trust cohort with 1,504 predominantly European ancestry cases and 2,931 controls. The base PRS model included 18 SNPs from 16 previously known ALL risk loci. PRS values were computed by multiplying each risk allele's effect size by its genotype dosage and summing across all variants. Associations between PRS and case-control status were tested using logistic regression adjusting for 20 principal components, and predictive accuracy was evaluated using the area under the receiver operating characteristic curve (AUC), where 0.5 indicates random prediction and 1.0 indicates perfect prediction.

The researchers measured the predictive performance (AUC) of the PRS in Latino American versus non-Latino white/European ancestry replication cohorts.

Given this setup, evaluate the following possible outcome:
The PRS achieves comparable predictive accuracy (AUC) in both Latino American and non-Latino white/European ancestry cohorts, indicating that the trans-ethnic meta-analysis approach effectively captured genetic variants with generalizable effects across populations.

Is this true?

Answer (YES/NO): YES